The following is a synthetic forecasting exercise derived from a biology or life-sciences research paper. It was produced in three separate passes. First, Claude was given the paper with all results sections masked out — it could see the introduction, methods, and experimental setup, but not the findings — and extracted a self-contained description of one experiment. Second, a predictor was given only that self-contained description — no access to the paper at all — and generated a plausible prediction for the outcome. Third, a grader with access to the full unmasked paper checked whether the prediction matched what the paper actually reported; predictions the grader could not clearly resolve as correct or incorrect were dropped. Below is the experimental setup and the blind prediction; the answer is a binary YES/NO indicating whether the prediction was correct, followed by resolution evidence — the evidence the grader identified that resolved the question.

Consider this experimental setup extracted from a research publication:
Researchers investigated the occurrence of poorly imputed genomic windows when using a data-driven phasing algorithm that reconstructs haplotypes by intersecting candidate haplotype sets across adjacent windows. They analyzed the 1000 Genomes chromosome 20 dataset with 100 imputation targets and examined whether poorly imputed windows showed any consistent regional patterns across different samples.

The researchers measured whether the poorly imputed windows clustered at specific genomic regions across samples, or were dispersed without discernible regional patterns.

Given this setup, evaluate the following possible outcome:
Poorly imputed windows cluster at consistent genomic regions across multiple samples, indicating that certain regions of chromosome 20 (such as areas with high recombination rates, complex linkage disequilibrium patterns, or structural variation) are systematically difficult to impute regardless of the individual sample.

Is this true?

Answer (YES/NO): NO